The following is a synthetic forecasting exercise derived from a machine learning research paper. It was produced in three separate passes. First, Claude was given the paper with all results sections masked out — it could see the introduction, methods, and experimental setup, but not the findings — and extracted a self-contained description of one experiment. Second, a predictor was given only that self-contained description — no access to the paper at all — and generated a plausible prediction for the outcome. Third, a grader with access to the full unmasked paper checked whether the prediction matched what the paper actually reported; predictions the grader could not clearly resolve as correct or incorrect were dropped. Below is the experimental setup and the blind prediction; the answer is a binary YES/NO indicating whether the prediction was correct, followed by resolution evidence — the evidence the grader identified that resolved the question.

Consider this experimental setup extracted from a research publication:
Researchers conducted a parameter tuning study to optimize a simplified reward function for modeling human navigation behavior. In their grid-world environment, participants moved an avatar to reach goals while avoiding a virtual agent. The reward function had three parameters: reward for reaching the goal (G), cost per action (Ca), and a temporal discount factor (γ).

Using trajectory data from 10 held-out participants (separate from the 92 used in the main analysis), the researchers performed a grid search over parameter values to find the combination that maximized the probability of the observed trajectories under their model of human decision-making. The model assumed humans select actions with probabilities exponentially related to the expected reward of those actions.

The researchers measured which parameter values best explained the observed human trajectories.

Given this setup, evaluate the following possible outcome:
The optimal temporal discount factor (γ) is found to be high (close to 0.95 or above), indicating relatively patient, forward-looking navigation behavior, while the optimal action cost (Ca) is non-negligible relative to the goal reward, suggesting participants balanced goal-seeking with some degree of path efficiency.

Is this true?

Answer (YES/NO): YES